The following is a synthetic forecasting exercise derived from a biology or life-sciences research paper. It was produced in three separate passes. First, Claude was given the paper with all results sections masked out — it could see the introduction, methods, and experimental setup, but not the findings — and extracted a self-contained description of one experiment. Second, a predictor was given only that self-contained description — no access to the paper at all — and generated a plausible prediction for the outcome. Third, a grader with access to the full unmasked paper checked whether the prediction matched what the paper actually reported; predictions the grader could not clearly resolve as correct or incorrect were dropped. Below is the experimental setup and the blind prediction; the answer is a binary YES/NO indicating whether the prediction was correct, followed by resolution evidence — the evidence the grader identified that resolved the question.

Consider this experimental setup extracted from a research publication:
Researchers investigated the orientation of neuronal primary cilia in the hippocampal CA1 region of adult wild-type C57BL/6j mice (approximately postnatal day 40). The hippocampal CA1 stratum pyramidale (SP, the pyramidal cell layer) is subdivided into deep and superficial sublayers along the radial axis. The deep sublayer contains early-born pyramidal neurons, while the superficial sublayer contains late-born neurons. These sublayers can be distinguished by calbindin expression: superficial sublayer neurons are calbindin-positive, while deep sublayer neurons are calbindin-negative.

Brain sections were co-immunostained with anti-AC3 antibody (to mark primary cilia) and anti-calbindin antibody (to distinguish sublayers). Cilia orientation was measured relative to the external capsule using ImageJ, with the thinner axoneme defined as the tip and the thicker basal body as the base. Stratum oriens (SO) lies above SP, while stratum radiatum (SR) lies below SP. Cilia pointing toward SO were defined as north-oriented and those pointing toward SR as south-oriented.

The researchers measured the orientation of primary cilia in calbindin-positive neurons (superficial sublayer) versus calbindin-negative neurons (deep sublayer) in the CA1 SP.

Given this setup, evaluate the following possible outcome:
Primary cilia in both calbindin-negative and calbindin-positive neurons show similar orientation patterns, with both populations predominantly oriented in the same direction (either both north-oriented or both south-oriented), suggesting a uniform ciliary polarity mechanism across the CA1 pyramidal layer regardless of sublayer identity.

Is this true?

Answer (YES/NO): NO